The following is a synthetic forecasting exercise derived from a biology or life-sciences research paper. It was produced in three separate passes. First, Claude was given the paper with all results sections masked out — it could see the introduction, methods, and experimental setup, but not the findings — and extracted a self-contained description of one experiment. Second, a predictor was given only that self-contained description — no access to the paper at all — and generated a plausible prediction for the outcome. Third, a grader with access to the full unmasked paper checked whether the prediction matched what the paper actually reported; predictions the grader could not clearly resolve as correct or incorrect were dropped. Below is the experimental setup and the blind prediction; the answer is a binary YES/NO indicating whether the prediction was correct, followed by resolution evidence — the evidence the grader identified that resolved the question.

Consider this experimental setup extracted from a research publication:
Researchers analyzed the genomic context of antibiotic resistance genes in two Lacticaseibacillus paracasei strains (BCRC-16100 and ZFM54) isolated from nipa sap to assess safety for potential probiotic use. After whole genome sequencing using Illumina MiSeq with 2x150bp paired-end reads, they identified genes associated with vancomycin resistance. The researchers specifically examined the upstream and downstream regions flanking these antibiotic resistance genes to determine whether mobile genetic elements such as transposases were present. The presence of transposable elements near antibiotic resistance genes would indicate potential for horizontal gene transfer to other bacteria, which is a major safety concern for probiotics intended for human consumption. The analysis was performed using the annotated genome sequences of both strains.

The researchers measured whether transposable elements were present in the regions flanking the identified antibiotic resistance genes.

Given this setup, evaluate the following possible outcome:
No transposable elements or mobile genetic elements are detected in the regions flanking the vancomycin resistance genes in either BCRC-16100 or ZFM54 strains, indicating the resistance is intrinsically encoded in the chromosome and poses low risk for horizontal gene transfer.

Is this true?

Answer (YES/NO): NO